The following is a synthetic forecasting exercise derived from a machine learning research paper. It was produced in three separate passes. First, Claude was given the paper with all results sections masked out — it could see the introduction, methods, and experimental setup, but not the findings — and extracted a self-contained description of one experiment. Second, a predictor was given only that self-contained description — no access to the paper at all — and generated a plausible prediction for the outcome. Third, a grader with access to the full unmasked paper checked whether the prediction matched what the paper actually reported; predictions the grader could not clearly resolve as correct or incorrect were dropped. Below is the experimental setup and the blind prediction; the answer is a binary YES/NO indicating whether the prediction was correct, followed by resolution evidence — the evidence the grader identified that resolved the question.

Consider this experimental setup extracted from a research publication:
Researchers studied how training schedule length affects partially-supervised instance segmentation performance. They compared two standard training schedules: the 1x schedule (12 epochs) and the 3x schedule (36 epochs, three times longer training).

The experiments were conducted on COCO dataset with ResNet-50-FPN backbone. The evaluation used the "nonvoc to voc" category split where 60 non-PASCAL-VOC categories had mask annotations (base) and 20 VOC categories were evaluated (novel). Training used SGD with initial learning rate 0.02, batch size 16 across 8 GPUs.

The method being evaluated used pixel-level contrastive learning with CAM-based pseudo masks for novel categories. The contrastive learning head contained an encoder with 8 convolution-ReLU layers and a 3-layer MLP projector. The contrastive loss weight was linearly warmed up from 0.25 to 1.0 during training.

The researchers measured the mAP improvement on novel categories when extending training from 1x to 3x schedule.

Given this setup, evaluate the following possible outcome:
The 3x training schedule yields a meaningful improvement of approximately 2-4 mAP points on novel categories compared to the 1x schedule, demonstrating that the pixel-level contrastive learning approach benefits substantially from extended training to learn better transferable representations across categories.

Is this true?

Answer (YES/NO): NO